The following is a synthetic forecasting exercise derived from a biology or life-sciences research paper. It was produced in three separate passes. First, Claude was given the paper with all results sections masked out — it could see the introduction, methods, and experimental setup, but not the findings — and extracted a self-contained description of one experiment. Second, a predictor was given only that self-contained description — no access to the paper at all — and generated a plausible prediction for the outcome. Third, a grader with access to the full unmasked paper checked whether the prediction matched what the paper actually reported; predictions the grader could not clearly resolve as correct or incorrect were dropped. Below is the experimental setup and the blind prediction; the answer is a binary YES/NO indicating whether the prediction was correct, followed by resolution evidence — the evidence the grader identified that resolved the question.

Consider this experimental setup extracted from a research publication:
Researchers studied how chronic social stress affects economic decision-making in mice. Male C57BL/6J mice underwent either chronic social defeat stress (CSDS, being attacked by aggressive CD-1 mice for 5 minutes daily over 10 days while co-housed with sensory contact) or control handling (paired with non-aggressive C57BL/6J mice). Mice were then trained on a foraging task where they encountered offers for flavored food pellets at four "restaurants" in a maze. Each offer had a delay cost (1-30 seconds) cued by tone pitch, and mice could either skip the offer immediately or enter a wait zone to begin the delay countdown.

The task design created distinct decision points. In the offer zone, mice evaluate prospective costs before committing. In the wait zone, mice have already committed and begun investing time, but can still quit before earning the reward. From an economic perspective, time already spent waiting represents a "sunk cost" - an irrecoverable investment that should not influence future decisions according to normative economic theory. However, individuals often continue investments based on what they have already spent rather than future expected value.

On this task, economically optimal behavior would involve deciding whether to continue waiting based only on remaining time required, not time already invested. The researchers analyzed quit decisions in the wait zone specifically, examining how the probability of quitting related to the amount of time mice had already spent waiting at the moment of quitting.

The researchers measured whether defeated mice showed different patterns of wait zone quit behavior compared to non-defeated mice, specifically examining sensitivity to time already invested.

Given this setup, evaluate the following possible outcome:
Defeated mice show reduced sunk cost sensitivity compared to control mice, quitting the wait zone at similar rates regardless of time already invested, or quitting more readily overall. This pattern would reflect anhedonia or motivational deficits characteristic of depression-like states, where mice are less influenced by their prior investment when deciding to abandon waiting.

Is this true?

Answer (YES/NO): NO